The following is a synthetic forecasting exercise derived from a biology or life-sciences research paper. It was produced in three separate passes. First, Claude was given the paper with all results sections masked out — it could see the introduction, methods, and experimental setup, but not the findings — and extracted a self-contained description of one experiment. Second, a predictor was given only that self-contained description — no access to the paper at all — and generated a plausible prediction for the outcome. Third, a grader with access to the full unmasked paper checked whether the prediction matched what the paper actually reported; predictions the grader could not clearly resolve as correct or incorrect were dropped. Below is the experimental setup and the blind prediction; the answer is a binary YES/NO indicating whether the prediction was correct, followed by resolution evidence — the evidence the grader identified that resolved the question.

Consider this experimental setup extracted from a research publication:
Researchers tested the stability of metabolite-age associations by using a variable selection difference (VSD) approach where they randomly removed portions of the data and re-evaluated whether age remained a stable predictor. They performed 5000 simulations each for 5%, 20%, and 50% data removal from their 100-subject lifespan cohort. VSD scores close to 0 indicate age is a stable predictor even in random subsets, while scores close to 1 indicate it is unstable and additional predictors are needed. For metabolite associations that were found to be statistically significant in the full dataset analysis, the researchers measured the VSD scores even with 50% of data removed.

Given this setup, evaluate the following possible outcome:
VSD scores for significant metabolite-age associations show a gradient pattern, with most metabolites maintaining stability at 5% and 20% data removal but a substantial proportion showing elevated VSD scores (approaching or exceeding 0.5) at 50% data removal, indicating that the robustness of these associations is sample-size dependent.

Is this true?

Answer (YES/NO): NO